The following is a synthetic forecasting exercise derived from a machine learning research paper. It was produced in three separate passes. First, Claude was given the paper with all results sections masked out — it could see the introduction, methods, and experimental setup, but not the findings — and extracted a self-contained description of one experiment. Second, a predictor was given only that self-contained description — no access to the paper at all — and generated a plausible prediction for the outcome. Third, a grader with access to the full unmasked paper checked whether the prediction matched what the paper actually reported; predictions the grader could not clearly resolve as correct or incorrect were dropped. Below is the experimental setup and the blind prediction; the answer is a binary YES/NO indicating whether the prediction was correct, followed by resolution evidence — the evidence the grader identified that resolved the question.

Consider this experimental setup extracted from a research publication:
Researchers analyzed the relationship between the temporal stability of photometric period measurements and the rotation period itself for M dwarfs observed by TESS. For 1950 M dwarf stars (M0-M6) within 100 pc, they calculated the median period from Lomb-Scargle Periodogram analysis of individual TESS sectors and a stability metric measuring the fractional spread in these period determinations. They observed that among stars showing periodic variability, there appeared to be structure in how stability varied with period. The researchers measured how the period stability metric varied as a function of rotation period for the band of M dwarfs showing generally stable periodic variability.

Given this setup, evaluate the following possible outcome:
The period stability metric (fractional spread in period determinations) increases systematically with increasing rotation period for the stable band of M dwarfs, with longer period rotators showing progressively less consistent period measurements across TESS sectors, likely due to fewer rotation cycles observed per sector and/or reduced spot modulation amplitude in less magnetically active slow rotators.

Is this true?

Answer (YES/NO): YES